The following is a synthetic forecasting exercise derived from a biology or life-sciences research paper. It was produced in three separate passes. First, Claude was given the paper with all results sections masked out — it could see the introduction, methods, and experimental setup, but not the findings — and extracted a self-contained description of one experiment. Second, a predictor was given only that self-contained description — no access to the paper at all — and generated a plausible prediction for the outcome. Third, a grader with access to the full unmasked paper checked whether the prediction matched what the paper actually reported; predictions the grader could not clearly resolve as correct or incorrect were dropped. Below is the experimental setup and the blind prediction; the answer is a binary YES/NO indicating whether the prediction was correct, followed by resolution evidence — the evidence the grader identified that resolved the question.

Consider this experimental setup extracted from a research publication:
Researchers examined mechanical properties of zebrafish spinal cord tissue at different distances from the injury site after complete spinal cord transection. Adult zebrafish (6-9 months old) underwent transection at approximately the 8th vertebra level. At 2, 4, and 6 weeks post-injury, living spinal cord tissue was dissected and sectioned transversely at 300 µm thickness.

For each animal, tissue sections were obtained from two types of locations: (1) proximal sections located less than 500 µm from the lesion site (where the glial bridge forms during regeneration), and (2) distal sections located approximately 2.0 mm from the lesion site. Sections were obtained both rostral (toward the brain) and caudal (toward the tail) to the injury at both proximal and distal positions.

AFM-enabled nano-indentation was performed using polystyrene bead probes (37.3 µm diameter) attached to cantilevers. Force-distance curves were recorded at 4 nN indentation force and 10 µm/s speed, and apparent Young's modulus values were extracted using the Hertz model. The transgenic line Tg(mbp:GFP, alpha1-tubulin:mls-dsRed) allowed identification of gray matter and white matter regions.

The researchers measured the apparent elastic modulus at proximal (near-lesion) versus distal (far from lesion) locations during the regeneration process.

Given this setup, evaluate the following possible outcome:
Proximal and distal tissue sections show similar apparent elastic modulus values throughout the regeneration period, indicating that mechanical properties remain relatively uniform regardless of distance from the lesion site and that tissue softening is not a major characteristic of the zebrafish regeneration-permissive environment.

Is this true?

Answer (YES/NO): NO